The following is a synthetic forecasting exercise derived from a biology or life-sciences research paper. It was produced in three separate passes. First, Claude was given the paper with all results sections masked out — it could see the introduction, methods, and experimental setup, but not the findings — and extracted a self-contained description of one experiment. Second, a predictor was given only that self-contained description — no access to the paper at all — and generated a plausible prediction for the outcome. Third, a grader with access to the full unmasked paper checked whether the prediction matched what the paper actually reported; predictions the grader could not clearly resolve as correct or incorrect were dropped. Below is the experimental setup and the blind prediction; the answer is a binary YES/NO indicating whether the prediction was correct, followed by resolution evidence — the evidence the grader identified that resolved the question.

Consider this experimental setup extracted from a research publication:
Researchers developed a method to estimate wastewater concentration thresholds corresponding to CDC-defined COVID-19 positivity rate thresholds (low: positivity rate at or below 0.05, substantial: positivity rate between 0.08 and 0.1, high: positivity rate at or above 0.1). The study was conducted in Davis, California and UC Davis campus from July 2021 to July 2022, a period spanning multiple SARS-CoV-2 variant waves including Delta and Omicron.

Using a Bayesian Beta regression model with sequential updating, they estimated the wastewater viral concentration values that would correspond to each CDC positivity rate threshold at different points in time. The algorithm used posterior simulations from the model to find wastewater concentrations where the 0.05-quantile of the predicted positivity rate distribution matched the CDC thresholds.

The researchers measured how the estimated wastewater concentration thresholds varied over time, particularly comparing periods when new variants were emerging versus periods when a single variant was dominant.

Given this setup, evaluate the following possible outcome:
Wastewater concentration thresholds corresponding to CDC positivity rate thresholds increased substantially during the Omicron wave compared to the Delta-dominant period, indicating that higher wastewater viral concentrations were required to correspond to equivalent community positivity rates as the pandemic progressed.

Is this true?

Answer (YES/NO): NO